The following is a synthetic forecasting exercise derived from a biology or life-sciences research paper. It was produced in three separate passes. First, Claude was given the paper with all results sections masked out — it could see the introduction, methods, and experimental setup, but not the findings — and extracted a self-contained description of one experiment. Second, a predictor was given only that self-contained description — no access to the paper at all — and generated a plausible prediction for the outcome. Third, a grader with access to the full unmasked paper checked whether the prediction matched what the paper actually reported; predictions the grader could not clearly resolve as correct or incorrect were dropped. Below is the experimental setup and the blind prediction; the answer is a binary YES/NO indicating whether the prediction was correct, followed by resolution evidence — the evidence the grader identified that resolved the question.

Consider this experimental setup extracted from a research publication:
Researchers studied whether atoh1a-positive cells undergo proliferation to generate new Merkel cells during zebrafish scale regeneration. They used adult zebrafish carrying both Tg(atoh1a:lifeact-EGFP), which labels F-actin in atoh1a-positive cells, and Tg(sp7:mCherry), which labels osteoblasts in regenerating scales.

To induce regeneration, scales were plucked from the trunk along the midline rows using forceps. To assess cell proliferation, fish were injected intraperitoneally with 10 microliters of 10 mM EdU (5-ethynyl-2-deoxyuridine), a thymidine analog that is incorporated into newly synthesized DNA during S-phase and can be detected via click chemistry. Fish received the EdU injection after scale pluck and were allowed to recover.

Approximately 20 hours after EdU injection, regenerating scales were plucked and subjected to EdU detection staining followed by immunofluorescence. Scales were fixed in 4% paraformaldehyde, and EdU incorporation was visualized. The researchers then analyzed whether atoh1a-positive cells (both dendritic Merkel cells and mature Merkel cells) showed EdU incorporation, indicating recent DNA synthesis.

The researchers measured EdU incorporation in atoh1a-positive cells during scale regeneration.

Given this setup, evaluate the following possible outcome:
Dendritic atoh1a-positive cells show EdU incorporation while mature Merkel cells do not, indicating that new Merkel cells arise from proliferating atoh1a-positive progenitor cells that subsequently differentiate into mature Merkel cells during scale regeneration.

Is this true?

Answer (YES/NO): YES